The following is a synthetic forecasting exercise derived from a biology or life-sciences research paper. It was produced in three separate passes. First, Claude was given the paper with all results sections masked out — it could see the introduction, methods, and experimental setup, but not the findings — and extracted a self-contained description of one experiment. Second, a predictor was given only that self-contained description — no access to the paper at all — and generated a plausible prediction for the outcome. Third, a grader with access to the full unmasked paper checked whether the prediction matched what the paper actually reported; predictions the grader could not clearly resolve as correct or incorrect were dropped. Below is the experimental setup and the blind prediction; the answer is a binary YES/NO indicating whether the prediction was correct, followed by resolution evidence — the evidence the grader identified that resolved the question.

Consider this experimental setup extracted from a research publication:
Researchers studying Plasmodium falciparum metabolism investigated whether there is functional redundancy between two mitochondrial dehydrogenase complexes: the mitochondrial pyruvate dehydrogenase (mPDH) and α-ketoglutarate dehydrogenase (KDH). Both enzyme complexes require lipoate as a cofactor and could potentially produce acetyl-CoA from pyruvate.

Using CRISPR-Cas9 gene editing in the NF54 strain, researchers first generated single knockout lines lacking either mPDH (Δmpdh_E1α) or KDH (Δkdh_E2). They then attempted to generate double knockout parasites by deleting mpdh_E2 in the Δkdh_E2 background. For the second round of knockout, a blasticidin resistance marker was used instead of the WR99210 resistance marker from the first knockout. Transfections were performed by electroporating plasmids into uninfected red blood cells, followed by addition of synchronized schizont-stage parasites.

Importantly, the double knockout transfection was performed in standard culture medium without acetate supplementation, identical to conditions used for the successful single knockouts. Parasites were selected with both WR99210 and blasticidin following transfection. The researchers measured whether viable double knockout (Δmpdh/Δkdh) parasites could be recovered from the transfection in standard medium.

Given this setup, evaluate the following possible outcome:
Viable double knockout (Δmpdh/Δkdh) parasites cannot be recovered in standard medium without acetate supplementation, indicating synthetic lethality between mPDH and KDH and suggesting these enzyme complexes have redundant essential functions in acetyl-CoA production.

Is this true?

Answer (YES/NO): YES